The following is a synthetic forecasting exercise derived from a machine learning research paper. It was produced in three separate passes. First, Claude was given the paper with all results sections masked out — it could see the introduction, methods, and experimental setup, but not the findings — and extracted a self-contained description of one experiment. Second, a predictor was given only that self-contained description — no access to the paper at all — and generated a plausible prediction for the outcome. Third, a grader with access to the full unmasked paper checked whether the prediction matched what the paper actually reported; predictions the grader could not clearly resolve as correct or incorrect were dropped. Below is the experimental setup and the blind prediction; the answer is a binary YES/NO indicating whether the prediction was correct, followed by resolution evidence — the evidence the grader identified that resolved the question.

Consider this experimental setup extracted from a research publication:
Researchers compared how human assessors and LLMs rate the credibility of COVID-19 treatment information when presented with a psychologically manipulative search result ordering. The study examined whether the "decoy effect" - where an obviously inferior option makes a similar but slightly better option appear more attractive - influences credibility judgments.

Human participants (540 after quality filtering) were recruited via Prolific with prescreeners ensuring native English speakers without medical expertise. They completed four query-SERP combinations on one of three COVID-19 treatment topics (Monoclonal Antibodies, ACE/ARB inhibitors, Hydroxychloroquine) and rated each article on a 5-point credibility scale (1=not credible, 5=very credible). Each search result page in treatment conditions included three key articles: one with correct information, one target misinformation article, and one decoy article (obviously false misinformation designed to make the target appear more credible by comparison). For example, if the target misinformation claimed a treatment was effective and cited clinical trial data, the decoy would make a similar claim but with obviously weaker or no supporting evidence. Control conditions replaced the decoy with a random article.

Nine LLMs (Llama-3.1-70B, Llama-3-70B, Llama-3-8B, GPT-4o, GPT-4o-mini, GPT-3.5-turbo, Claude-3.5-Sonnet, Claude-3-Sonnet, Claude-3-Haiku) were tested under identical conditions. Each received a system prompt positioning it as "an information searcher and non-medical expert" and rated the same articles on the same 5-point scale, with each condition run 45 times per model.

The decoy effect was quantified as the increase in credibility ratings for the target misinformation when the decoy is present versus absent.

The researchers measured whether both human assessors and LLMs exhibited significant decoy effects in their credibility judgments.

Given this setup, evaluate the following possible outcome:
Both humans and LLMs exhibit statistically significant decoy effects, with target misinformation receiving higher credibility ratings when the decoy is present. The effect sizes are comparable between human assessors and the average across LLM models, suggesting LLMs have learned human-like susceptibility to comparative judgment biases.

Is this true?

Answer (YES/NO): NO